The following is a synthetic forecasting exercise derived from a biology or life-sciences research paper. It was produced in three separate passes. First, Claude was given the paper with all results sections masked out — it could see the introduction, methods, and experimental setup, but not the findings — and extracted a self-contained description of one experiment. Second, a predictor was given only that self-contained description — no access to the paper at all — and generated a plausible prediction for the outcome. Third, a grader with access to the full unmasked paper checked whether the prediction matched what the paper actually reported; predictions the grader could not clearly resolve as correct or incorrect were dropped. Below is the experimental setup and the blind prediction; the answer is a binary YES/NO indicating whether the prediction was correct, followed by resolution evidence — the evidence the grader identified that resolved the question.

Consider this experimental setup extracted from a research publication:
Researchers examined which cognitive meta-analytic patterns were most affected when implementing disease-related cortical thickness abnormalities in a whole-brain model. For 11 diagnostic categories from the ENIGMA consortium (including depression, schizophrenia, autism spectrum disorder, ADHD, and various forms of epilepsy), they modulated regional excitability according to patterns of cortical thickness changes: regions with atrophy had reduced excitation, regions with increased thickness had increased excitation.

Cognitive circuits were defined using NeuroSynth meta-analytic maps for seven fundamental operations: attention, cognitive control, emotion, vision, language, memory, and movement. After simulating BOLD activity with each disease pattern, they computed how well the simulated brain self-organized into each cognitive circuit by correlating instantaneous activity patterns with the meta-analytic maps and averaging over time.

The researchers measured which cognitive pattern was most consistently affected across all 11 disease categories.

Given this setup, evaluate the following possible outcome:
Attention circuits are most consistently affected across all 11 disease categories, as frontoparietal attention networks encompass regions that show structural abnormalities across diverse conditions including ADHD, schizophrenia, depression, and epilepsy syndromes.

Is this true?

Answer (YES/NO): NO